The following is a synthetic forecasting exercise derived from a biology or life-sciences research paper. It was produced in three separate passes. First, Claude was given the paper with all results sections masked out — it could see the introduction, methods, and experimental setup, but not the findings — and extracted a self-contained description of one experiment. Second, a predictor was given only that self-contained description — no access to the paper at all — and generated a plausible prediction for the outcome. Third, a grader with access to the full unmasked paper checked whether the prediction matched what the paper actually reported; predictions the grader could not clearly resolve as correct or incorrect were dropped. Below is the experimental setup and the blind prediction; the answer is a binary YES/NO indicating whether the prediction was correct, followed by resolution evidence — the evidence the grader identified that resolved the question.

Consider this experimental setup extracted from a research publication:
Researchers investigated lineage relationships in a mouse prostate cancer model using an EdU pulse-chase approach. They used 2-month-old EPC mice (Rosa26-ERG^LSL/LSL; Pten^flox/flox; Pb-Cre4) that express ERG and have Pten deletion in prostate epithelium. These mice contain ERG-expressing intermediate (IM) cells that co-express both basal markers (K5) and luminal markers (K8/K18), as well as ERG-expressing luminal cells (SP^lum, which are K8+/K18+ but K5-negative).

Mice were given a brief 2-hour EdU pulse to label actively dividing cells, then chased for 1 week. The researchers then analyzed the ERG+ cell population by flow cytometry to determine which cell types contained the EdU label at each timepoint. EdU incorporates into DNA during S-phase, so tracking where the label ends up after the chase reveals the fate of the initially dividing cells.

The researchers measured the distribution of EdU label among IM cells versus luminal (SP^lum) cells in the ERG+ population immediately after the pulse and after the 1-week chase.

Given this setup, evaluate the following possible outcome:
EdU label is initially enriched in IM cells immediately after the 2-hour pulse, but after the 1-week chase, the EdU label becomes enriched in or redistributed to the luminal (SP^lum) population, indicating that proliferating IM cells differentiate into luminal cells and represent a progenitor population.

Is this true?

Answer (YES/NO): YES